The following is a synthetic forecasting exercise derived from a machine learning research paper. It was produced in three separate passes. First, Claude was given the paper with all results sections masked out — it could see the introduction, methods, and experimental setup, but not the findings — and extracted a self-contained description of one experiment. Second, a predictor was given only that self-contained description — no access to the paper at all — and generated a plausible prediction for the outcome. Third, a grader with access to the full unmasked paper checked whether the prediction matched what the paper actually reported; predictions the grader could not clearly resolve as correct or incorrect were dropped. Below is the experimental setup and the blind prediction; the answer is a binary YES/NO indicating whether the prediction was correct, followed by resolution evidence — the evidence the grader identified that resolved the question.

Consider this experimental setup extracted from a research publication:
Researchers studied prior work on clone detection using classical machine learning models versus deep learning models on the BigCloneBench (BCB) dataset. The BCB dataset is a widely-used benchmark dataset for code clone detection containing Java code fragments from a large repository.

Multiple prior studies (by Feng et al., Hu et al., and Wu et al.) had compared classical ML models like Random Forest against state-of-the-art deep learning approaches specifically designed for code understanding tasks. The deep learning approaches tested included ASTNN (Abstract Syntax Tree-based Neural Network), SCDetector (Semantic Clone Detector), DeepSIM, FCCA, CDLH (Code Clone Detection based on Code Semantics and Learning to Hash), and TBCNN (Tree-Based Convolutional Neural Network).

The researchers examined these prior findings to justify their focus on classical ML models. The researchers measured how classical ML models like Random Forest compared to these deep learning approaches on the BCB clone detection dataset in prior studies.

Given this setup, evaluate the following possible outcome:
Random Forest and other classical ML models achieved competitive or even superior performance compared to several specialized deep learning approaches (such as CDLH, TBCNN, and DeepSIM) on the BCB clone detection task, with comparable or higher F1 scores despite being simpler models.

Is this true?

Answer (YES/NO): YES